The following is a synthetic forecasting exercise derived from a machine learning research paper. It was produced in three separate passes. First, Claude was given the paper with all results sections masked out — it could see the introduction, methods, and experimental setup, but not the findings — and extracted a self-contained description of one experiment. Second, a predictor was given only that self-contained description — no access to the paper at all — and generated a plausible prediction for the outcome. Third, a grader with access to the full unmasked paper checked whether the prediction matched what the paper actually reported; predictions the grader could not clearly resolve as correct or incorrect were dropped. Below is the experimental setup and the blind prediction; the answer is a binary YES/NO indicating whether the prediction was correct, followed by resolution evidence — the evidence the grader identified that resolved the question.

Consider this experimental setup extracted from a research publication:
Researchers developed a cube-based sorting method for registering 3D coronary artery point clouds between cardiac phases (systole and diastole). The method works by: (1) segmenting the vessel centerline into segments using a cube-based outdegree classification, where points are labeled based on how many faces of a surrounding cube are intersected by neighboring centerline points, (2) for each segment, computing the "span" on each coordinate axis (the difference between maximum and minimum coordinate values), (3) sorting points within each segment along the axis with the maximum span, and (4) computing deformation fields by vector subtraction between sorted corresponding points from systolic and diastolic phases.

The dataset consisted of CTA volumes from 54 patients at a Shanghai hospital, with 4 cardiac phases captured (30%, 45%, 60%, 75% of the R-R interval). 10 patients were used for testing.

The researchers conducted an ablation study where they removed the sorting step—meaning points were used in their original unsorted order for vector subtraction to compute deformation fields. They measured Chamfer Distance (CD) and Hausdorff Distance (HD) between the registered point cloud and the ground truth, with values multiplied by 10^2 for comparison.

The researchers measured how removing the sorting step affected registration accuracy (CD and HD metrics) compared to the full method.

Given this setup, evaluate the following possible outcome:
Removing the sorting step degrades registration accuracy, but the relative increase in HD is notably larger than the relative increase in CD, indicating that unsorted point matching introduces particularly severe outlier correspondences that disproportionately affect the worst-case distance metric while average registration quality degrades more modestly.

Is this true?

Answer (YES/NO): YES